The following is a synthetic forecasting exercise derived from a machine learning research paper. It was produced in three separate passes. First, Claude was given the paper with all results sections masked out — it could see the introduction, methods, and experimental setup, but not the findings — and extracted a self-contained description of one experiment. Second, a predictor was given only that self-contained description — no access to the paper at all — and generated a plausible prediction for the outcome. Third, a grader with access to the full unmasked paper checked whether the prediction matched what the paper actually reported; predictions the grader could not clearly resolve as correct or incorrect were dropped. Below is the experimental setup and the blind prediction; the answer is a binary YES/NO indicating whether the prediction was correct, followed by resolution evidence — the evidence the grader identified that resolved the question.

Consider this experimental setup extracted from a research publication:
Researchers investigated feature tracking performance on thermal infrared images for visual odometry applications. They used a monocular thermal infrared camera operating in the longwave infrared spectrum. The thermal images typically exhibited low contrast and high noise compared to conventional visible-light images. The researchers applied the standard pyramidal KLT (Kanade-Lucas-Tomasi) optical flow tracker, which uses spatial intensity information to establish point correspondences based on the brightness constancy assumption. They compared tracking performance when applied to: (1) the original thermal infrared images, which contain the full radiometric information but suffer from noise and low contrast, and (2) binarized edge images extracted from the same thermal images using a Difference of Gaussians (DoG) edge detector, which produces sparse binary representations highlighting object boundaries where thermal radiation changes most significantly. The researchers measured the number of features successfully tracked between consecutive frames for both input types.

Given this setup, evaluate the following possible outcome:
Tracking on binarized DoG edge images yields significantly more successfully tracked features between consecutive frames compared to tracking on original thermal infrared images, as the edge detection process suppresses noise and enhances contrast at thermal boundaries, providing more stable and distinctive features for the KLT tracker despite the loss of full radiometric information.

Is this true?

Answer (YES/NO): YES